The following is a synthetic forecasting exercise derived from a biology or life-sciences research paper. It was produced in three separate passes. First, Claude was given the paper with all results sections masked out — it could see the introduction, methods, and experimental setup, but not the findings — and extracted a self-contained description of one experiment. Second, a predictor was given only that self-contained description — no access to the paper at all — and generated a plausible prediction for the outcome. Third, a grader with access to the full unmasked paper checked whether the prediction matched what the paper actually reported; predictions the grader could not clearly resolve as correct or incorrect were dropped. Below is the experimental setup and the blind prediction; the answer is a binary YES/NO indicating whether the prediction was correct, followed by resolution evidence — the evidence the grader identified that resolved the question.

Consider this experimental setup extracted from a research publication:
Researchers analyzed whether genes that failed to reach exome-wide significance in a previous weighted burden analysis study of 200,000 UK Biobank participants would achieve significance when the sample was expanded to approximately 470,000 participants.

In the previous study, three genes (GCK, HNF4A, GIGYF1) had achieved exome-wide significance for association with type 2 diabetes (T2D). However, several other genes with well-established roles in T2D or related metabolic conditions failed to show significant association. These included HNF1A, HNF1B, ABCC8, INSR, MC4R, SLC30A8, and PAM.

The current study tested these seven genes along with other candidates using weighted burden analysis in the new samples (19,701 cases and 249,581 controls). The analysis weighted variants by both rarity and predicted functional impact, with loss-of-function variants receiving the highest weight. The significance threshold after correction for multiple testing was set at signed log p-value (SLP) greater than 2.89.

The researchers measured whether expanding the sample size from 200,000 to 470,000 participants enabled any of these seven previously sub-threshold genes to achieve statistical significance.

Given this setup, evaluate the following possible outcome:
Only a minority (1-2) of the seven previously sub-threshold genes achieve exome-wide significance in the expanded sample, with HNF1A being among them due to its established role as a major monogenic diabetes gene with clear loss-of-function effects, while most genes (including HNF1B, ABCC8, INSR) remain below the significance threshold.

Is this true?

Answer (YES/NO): YES